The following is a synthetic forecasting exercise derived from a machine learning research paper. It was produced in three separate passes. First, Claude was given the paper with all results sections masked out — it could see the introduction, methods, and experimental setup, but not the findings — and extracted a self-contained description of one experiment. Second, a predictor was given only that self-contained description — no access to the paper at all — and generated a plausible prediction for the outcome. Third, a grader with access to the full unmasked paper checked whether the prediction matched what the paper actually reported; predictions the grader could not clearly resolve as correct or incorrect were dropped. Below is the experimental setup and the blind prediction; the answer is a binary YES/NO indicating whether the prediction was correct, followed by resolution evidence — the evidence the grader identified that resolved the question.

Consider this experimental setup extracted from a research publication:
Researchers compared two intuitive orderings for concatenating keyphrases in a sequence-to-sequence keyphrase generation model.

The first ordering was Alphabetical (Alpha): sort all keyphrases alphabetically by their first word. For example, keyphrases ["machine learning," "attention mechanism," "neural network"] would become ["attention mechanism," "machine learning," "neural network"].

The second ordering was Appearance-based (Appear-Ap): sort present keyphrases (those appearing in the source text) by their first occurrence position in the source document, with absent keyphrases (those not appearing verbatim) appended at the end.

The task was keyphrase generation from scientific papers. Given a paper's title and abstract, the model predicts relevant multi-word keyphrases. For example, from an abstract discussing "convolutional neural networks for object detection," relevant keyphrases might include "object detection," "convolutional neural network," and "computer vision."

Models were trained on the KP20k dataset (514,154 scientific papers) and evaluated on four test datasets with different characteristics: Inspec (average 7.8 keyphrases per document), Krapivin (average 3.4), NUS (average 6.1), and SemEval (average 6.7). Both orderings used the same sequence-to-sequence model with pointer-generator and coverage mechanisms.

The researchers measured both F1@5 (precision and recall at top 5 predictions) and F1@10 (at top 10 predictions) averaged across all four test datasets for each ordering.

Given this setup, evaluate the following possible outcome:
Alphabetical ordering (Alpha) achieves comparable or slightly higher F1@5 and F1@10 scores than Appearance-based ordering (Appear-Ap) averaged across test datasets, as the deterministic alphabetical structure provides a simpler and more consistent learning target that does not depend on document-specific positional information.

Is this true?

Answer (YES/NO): NO